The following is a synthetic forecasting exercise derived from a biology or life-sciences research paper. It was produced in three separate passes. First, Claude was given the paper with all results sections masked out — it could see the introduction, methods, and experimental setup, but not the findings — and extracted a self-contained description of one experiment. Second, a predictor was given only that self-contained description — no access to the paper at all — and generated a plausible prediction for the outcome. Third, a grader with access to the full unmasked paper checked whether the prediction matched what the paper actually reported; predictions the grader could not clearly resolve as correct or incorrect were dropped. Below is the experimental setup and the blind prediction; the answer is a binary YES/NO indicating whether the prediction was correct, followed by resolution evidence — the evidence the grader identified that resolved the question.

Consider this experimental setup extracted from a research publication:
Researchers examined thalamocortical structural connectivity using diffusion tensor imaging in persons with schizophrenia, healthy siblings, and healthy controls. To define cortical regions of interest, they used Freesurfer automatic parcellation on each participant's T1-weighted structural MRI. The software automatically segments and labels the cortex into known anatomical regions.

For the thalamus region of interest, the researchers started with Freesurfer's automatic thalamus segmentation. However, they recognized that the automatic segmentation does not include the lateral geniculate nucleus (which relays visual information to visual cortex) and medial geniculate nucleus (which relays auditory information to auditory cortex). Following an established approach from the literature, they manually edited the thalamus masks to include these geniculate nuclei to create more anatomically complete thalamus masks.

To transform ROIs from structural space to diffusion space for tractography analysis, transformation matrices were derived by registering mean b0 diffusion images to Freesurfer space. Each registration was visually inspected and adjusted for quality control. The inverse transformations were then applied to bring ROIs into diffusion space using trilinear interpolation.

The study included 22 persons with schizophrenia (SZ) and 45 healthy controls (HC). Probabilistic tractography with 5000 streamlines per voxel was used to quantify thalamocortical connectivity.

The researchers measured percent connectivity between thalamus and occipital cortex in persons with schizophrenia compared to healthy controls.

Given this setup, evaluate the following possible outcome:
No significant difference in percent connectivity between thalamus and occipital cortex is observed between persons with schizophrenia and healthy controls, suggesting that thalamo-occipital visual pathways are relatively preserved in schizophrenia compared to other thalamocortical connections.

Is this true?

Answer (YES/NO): YES